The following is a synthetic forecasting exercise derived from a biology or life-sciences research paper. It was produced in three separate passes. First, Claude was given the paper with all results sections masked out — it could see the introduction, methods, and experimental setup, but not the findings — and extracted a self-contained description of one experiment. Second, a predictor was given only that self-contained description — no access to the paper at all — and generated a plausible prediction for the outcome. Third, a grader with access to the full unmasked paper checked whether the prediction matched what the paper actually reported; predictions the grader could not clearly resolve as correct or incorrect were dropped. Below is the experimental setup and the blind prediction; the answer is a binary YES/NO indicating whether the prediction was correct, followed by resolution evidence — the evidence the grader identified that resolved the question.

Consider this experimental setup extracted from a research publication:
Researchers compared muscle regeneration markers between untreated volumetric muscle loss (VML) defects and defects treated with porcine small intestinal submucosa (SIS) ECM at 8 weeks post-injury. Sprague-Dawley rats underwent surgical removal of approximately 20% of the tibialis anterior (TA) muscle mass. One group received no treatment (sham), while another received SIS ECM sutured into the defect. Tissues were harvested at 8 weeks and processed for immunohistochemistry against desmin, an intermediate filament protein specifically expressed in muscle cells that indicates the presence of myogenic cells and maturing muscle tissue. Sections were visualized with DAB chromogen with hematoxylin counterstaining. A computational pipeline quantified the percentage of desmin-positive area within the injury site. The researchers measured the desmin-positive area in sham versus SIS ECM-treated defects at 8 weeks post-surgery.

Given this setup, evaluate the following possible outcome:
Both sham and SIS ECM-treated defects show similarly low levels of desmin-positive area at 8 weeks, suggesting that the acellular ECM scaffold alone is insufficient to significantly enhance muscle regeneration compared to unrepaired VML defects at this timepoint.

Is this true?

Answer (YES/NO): NO